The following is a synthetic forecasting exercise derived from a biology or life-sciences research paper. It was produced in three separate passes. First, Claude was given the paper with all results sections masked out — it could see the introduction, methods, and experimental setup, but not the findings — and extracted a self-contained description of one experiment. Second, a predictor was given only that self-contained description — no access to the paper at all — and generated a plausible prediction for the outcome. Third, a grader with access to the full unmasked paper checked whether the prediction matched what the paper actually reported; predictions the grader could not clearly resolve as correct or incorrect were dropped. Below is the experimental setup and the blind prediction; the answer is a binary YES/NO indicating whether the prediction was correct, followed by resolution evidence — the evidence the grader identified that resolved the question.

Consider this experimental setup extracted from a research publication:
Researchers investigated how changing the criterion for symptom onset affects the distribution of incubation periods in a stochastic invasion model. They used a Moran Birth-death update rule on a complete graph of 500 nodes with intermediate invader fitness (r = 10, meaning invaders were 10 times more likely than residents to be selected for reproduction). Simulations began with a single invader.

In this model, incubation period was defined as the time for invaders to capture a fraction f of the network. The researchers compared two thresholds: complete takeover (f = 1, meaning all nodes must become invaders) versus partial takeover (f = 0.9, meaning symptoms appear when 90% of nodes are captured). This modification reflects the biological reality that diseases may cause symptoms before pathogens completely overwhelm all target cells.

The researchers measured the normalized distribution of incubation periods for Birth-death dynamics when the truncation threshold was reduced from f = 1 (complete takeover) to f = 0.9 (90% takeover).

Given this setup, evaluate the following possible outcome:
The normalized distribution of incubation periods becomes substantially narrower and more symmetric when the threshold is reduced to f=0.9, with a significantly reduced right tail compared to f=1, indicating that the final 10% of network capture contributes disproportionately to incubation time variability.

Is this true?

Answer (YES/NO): YES